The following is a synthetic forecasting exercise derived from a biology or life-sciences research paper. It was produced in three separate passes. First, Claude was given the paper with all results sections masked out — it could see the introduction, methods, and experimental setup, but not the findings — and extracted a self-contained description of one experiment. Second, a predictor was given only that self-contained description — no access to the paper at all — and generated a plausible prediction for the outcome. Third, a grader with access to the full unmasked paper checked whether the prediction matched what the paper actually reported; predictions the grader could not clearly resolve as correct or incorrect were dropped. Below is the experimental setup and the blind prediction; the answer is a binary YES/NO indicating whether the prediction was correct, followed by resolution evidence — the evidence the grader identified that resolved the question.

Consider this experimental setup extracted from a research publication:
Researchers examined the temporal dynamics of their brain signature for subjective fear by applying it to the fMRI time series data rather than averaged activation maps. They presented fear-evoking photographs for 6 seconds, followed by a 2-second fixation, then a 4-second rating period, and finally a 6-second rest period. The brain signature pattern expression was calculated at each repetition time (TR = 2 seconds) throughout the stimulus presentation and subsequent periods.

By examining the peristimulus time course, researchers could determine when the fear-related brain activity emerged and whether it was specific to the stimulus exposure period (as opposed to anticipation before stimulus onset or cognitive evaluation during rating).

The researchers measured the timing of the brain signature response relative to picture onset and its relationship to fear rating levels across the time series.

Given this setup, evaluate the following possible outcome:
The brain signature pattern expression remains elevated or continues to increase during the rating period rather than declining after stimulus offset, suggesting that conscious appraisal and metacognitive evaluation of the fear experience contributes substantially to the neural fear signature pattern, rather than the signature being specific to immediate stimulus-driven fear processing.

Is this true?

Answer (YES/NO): NO